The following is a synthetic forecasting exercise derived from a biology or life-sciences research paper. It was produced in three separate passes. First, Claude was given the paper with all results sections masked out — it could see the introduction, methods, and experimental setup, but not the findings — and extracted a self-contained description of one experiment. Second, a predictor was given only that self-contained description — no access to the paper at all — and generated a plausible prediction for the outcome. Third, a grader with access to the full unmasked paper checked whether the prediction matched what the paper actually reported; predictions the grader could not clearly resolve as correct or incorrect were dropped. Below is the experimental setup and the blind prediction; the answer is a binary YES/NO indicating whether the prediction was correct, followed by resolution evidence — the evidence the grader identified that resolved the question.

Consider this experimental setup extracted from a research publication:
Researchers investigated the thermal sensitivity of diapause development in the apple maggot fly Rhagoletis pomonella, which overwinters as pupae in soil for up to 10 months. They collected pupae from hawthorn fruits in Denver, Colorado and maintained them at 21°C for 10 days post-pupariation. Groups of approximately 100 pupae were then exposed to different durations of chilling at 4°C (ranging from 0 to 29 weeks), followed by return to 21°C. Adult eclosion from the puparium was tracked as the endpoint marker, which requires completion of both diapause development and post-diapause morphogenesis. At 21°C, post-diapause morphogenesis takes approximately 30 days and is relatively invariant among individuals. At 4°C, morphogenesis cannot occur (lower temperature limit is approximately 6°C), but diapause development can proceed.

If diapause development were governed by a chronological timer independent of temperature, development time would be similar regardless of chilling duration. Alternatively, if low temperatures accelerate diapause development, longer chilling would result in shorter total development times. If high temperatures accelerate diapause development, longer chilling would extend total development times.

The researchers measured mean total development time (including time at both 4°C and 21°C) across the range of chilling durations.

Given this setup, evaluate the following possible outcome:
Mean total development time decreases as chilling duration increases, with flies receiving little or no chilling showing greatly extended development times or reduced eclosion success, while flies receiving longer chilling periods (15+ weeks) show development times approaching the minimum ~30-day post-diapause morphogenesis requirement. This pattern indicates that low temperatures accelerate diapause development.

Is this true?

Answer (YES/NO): NO